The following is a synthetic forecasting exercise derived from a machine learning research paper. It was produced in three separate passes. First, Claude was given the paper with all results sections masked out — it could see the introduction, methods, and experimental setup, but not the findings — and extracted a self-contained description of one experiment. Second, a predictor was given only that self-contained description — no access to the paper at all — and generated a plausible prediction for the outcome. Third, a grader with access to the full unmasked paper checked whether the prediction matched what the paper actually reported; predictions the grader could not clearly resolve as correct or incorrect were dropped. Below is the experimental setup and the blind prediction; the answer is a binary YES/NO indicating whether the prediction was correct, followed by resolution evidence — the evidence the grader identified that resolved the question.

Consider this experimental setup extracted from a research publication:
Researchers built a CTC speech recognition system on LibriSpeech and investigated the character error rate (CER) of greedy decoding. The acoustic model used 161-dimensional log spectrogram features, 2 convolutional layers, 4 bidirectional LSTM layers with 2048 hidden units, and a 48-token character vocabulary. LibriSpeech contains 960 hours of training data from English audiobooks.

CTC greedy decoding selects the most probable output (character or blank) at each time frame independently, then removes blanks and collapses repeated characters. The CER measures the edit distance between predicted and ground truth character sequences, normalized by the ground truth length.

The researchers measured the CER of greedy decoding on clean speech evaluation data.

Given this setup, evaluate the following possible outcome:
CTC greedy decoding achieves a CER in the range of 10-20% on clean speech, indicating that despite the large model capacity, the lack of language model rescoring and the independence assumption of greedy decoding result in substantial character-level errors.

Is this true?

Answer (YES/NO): NO